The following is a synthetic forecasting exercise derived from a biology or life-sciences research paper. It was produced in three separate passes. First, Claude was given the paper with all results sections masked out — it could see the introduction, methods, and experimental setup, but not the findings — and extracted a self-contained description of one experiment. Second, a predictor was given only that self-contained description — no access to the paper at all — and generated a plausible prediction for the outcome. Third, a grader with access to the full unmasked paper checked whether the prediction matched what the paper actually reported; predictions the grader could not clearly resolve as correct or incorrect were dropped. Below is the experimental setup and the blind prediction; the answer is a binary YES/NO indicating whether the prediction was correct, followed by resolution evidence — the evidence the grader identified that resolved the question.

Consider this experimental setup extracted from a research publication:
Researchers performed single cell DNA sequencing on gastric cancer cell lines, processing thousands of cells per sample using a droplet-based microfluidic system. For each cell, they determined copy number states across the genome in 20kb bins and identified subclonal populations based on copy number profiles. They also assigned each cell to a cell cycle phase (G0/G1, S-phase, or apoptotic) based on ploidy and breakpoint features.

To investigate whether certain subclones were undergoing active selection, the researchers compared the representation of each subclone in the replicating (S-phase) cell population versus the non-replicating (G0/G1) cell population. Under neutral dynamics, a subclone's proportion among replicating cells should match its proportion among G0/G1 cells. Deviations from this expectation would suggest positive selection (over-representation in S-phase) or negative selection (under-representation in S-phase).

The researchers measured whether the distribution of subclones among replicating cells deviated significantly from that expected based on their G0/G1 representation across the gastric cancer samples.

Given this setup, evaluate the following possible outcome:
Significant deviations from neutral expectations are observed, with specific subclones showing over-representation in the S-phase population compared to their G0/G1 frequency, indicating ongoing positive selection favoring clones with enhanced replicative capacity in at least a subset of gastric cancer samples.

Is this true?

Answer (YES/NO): YES